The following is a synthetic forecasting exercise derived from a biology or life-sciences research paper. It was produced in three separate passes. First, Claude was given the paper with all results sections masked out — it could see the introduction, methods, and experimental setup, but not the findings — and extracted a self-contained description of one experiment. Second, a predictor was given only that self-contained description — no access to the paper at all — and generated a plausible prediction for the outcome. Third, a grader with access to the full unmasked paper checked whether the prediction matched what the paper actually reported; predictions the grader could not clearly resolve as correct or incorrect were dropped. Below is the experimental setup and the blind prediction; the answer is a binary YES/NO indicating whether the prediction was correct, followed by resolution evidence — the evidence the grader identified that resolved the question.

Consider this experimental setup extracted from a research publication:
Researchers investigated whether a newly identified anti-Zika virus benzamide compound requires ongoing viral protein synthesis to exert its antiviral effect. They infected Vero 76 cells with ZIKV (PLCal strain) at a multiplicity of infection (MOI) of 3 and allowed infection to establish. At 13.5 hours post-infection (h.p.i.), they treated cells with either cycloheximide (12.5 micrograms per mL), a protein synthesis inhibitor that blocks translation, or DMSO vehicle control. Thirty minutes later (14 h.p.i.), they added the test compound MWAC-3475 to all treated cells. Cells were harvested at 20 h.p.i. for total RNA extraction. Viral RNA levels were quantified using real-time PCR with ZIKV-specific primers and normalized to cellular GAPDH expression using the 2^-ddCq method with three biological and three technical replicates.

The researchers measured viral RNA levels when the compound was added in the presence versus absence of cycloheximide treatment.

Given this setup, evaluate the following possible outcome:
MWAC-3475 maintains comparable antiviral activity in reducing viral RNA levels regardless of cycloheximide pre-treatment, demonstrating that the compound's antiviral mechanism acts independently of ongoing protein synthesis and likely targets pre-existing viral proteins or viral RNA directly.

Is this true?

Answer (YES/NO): NO